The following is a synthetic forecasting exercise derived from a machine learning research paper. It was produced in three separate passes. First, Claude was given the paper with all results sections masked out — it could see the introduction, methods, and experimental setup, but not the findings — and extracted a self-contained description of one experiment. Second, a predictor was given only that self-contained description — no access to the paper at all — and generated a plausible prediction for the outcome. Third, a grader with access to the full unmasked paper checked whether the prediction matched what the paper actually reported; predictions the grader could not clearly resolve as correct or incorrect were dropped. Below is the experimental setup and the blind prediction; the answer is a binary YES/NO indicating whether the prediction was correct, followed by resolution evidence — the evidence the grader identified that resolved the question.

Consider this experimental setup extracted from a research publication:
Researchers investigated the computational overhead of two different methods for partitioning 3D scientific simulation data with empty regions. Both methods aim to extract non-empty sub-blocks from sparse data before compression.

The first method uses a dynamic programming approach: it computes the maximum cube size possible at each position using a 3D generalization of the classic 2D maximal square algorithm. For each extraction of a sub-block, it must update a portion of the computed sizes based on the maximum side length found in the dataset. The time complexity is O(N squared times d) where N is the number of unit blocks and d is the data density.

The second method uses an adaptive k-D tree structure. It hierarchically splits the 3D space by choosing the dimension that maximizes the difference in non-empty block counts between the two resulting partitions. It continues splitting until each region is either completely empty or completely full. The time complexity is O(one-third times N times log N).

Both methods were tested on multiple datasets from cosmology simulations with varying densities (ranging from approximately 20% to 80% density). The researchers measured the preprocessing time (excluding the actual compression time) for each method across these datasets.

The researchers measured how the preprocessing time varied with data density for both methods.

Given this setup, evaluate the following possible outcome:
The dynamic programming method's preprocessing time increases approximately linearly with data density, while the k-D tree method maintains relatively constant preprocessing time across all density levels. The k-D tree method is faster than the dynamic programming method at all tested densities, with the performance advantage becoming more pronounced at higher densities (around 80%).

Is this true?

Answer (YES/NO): NO